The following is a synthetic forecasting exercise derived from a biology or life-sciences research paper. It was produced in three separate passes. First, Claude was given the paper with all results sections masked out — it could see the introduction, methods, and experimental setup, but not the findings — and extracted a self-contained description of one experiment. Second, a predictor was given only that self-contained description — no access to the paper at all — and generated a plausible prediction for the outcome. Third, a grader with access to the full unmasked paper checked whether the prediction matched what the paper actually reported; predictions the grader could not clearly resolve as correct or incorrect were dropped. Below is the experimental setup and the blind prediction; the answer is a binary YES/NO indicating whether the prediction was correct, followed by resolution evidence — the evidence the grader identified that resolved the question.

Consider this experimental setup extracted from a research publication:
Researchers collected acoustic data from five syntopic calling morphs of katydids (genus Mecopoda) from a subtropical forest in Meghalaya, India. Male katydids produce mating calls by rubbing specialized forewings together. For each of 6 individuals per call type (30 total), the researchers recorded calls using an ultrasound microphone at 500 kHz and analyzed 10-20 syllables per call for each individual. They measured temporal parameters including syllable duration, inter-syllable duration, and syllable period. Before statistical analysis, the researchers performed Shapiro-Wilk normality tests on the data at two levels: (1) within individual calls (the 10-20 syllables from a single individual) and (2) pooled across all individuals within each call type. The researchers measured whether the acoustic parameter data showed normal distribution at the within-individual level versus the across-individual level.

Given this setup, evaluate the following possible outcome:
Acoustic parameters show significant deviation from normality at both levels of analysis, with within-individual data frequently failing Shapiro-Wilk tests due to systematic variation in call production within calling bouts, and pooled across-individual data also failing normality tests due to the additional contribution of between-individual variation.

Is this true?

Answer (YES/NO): NO